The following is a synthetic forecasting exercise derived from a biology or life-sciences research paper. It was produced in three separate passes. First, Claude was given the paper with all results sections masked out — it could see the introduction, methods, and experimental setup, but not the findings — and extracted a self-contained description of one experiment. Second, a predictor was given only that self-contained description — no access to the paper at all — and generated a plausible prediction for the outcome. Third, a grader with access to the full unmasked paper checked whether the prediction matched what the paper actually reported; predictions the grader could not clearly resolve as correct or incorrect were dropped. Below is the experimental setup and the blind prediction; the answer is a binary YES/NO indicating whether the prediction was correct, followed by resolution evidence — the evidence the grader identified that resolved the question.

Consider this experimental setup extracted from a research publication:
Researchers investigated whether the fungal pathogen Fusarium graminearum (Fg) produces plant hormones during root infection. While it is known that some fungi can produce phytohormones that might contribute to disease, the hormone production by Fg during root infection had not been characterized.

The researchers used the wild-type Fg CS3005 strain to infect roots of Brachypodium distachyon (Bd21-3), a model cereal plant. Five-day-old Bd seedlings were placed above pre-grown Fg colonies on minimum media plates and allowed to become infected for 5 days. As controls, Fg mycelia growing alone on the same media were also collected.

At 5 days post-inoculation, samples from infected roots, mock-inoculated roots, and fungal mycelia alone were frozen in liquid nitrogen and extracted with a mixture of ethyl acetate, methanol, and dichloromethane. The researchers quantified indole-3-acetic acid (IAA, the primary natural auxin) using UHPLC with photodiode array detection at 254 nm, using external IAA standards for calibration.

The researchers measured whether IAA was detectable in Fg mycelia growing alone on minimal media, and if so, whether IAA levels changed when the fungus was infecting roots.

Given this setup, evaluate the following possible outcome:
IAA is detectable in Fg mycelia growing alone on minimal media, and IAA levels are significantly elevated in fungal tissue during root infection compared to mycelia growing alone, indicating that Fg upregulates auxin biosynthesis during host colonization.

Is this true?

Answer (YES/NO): NO